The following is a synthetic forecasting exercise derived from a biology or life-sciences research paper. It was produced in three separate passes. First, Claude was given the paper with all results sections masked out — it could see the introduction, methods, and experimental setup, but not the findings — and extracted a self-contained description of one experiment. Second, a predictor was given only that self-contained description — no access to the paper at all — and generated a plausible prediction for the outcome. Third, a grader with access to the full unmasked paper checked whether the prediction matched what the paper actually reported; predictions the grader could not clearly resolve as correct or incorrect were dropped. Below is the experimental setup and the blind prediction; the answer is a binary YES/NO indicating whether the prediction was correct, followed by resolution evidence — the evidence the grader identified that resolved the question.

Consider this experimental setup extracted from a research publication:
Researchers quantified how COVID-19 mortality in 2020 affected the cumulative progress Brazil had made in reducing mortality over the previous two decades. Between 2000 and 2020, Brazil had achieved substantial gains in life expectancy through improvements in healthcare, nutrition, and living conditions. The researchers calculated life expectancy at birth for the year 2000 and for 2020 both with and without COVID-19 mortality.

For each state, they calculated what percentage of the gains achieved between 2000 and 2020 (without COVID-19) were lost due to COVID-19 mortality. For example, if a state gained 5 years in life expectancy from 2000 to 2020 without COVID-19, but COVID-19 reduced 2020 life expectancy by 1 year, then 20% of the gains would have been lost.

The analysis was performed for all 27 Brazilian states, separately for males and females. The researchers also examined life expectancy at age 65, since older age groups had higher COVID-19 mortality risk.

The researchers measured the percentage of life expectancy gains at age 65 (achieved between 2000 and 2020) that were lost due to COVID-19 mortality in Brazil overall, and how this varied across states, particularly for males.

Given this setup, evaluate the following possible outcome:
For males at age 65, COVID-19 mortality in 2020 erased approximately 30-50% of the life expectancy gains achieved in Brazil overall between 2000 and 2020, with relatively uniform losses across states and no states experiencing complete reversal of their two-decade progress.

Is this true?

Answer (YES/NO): NO